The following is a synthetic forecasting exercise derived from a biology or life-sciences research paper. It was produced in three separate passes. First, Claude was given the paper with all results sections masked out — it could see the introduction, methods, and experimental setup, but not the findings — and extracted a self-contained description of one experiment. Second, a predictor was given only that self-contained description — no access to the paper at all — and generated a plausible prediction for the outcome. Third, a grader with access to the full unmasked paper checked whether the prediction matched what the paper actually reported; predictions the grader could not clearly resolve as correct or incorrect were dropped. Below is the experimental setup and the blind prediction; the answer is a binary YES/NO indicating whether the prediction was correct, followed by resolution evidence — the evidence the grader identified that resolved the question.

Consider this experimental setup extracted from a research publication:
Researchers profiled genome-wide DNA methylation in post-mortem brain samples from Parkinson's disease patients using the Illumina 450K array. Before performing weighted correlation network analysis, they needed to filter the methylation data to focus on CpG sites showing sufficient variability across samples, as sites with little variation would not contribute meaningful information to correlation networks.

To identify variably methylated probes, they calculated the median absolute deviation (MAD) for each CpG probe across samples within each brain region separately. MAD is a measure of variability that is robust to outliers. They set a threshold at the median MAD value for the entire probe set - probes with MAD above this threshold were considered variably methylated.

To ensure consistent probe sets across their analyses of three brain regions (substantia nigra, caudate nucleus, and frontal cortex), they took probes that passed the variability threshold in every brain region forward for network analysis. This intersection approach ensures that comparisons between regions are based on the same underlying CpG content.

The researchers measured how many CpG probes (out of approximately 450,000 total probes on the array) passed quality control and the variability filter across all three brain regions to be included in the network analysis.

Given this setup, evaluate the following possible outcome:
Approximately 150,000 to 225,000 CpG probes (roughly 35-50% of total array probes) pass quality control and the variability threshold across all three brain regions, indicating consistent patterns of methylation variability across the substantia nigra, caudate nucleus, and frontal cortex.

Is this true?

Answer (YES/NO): NO